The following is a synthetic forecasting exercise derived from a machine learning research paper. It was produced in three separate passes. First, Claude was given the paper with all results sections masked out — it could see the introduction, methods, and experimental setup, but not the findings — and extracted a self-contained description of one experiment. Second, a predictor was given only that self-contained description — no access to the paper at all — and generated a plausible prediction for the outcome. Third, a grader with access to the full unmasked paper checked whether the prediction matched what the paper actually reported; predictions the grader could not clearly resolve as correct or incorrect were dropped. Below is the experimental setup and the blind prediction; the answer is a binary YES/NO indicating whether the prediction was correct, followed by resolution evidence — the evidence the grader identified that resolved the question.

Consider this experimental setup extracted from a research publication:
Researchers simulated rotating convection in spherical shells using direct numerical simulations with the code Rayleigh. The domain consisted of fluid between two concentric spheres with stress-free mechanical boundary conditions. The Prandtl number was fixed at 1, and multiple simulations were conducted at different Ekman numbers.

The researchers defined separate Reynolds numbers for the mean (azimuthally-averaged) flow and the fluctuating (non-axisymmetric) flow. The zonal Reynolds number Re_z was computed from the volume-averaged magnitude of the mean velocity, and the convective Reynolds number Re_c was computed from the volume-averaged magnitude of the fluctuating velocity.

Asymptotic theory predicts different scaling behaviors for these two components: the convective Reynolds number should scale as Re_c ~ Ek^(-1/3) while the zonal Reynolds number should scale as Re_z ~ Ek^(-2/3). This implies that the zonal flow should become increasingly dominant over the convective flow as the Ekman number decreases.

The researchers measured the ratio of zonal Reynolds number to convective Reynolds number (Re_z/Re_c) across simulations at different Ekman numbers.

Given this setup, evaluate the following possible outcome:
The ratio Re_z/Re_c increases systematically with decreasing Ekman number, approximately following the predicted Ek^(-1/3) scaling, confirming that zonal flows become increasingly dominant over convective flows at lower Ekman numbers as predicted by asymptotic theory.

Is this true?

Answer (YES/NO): YES